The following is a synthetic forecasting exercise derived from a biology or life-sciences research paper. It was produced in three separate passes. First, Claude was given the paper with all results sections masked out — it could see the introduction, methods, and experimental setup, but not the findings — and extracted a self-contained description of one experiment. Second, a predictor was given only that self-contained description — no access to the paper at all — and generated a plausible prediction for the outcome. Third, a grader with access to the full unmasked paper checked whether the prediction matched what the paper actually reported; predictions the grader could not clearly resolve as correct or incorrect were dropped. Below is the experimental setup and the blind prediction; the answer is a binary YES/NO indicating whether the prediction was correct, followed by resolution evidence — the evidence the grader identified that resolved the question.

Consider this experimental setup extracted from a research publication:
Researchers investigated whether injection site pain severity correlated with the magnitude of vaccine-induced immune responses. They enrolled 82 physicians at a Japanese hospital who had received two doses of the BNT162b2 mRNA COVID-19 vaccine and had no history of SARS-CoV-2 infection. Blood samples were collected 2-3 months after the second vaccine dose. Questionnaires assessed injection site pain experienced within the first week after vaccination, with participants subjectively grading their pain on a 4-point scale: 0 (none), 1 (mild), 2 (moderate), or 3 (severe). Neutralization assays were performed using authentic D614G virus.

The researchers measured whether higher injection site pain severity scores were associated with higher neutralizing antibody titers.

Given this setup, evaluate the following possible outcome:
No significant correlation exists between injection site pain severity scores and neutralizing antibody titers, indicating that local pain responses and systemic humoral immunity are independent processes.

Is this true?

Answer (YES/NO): YES